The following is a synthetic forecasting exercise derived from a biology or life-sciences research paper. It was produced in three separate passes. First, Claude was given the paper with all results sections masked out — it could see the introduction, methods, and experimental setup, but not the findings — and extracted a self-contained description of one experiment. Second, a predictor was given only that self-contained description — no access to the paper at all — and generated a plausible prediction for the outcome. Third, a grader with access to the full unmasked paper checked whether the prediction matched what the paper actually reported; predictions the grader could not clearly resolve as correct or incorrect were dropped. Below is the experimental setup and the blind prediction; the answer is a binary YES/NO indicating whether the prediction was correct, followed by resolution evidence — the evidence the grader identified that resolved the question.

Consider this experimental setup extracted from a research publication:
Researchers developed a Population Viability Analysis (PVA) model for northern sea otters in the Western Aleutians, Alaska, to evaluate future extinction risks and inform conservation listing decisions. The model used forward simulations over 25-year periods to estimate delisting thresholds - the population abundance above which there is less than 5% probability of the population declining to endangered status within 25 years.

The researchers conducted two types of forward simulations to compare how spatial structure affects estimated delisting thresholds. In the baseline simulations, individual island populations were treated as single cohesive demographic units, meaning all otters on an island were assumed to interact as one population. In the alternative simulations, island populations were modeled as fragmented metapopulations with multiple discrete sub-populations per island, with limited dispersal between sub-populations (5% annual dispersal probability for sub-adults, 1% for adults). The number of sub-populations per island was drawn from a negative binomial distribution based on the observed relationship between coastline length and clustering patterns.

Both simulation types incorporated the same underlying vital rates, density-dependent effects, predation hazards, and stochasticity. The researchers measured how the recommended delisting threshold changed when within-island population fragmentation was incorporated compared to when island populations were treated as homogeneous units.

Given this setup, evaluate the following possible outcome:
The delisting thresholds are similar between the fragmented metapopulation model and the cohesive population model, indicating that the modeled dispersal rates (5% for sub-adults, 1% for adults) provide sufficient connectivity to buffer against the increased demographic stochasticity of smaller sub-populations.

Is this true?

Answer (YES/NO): NO